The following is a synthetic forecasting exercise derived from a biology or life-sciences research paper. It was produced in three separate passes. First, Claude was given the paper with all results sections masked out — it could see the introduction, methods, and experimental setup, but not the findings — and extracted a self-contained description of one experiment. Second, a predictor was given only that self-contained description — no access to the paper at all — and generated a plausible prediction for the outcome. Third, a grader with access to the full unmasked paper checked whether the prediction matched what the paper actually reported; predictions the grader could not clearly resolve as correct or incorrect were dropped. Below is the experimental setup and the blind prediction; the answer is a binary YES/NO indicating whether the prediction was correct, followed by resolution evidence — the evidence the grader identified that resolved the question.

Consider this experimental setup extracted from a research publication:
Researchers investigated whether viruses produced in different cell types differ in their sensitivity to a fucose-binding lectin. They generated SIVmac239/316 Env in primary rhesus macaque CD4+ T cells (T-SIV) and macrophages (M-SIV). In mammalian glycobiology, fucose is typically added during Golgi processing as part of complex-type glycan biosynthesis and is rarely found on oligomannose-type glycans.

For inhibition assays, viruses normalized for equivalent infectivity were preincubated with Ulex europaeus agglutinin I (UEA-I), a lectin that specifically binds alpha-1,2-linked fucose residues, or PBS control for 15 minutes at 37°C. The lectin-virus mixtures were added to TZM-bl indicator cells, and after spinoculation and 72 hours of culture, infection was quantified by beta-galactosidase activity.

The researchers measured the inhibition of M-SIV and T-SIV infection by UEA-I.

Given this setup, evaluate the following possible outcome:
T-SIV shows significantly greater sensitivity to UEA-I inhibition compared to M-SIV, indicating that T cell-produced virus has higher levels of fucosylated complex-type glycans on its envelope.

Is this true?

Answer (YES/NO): NO